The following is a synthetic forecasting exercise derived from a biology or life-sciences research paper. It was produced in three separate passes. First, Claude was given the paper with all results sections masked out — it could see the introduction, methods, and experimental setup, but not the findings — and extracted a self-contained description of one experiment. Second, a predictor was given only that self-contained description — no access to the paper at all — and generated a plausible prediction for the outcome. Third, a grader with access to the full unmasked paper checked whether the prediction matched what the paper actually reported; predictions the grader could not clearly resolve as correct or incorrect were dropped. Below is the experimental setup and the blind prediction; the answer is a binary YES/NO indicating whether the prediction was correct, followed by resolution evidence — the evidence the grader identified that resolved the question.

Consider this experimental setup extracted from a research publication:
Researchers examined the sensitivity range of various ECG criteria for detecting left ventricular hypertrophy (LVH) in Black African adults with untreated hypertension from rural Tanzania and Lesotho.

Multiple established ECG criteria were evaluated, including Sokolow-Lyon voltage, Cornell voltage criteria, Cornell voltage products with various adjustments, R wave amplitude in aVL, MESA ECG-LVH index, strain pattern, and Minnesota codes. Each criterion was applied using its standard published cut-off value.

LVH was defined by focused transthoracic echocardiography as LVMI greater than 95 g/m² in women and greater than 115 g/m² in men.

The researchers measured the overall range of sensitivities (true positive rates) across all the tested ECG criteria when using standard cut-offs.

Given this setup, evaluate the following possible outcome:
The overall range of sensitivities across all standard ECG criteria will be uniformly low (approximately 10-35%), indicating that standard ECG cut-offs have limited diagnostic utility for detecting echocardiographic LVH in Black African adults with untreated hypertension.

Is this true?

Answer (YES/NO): NO